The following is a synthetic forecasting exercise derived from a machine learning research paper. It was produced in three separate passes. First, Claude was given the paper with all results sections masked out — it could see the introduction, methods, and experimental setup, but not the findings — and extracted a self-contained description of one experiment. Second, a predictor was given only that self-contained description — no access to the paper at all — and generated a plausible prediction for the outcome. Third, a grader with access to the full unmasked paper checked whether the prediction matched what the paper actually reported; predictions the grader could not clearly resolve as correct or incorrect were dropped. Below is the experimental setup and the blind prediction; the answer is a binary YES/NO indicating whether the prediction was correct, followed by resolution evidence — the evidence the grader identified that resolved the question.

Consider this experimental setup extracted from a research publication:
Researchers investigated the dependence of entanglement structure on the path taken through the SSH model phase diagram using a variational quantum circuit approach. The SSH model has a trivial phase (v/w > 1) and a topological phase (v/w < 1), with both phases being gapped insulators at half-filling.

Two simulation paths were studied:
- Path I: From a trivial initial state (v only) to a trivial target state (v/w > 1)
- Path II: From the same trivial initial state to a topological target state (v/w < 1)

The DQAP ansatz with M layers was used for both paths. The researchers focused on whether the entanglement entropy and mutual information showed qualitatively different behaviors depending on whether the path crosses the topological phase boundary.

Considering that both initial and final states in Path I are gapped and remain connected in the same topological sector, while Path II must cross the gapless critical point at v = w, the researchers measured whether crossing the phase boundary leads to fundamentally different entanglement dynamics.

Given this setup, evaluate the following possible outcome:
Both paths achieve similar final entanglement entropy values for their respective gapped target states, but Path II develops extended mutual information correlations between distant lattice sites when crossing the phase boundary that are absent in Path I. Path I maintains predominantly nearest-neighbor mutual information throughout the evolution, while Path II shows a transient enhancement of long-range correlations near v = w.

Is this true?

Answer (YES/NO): NO